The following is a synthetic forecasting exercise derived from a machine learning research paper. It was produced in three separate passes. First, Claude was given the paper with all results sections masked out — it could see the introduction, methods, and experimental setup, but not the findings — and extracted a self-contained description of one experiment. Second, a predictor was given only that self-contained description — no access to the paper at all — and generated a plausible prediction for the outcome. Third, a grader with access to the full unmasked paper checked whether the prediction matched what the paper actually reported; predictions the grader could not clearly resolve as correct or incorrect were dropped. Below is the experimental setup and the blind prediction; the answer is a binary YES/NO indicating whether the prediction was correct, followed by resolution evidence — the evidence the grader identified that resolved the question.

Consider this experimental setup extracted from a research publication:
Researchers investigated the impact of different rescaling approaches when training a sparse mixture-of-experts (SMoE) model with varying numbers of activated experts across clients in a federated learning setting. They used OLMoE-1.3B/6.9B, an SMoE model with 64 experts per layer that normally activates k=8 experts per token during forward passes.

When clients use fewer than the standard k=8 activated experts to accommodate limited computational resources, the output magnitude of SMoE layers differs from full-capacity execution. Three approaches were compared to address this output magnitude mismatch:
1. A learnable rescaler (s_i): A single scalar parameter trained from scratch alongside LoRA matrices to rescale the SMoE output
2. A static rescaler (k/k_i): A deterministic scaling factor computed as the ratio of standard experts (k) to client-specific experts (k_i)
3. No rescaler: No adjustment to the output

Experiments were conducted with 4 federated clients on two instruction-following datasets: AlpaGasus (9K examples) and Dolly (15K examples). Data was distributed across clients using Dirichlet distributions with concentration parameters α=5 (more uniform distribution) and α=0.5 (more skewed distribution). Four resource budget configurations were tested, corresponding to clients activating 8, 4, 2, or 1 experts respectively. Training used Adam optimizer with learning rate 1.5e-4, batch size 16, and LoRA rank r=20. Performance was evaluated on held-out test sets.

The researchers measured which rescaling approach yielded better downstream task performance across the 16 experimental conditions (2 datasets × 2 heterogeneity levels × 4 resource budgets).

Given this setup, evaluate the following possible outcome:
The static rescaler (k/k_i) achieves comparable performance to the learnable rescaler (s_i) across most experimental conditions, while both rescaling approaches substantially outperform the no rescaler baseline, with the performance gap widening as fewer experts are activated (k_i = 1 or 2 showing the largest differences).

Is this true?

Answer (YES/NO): NO